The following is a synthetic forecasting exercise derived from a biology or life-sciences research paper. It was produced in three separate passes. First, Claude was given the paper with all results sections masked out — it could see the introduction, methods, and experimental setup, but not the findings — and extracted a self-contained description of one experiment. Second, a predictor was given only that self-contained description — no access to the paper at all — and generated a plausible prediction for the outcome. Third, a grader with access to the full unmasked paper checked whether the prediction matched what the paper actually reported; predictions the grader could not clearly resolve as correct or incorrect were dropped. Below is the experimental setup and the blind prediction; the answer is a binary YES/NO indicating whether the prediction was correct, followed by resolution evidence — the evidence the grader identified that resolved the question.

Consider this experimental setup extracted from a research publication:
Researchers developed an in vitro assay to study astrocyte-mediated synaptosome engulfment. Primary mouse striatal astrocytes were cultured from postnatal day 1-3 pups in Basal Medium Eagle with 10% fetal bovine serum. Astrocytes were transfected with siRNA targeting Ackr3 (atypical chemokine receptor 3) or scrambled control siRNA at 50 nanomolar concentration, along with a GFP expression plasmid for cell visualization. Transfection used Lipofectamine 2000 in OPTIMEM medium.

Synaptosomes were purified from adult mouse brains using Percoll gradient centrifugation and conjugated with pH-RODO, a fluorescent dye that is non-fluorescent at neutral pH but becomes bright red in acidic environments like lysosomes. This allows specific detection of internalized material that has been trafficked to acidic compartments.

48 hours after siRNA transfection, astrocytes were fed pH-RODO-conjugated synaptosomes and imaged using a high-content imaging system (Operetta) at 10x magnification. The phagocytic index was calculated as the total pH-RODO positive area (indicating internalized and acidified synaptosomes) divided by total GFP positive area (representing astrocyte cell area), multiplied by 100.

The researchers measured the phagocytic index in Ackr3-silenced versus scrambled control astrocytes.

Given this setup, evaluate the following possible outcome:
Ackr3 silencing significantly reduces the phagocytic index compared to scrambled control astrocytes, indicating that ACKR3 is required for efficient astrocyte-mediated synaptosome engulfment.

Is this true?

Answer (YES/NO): YES